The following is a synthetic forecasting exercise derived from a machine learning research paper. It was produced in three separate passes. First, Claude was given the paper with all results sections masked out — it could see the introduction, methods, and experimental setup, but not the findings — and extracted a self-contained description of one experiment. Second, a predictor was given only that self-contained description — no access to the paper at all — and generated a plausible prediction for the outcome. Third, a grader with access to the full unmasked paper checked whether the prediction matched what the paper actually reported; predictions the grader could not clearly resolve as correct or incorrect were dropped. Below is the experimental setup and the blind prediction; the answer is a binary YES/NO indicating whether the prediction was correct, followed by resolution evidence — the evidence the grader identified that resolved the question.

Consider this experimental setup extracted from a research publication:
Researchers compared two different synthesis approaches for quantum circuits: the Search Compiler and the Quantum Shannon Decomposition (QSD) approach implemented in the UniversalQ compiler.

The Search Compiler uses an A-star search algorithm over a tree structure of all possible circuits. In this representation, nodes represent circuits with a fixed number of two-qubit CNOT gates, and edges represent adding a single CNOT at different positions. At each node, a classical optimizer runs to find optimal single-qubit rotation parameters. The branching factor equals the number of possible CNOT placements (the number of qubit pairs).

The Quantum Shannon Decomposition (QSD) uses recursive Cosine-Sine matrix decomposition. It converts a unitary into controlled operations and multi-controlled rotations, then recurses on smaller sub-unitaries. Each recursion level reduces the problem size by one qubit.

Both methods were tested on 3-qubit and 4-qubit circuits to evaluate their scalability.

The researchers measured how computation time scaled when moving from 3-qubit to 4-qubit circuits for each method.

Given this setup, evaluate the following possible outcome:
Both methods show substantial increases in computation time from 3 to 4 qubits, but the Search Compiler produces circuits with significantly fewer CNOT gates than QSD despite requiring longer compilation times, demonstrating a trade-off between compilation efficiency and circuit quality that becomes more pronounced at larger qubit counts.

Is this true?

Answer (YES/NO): NO